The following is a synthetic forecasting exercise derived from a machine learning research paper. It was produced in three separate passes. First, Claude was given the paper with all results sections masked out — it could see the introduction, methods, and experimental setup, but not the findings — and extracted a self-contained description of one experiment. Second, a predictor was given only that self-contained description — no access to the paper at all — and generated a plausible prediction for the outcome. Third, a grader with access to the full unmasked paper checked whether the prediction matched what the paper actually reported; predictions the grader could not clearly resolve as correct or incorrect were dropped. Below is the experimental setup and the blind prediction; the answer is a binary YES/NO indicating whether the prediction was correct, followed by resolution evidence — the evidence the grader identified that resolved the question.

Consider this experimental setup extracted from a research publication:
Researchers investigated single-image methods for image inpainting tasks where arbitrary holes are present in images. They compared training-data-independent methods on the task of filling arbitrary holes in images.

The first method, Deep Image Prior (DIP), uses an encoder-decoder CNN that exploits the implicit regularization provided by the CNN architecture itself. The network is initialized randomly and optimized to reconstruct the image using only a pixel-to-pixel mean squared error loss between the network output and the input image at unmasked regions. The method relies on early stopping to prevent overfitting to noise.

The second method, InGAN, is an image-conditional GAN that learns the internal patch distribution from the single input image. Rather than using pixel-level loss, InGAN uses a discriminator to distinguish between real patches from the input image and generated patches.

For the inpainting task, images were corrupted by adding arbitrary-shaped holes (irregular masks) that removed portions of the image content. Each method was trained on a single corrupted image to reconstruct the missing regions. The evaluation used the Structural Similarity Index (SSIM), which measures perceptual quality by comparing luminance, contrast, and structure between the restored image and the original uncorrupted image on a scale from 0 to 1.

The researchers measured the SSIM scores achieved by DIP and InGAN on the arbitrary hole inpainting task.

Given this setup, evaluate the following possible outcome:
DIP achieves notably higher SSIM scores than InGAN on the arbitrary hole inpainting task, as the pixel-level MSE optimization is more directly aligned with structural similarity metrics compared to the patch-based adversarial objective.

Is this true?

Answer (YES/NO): NO